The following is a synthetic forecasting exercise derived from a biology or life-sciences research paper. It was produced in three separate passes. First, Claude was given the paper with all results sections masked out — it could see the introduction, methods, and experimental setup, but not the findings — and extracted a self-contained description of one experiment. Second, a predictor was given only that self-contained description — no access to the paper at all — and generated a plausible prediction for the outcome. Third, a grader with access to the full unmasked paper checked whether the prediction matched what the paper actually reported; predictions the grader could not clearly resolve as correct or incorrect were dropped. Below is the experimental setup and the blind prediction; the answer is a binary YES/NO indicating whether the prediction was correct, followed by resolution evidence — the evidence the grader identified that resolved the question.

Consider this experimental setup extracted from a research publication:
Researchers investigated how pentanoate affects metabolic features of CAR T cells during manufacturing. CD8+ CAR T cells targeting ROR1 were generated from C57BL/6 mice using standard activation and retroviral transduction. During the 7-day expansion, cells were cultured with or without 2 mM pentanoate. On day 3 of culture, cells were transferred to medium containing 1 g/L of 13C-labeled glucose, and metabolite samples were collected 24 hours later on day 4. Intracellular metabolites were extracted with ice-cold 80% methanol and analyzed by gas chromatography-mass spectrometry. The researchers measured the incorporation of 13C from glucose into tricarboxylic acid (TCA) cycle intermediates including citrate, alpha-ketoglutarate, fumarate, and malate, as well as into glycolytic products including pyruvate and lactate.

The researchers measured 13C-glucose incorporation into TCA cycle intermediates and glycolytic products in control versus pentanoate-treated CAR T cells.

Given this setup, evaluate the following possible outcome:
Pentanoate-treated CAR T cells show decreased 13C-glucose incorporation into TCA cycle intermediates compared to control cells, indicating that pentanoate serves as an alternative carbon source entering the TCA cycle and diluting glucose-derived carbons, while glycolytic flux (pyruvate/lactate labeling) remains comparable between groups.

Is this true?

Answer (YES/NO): NO